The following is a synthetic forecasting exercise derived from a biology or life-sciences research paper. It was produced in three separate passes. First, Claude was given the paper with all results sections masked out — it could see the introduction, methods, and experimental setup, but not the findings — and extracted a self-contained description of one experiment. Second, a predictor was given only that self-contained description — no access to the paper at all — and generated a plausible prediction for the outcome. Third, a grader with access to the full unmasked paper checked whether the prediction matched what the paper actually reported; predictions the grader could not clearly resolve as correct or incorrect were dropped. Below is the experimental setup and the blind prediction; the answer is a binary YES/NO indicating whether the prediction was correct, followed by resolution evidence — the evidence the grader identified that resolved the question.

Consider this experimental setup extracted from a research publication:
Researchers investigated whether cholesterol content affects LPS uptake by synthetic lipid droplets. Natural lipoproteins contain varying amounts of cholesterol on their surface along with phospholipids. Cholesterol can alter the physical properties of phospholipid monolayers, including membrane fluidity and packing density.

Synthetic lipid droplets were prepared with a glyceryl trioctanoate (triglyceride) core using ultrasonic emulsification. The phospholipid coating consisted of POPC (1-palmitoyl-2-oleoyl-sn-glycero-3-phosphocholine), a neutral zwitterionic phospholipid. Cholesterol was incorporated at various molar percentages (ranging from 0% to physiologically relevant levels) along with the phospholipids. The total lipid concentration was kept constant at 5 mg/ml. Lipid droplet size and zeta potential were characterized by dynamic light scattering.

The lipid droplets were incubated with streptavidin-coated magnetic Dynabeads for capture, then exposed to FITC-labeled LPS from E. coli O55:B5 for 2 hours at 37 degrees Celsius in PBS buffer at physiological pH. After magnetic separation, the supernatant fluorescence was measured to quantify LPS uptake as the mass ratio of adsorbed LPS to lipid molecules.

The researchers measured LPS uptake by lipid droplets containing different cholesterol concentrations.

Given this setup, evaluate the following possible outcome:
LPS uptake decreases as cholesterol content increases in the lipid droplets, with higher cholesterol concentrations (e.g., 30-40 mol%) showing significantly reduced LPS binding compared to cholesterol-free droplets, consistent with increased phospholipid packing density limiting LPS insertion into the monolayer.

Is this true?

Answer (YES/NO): YES